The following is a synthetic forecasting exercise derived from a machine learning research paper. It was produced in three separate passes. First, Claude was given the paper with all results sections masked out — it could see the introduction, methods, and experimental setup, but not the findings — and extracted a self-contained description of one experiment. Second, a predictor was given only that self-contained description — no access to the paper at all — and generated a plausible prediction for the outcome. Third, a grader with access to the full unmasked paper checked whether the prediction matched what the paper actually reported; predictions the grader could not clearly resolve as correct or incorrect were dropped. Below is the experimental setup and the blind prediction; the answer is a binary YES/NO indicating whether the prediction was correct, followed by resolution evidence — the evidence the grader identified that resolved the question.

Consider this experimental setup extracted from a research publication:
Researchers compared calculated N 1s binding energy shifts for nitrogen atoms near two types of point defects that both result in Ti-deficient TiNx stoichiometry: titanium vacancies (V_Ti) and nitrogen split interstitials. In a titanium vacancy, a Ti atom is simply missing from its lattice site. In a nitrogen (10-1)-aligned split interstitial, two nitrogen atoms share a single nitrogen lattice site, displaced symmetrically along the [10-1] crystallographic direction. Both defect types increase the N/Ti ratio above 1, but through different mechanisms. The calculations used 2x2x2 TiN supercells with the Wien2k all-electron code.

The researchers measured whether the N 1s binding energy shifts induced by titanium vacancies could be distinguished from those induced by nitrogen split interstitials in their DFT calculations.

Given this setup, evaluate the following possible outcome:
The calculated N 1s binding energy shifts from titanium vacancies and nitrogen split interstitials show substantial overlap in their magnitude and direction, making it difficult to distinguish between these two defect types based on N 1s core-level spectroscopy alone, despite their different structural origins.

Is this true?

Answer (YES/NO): NO